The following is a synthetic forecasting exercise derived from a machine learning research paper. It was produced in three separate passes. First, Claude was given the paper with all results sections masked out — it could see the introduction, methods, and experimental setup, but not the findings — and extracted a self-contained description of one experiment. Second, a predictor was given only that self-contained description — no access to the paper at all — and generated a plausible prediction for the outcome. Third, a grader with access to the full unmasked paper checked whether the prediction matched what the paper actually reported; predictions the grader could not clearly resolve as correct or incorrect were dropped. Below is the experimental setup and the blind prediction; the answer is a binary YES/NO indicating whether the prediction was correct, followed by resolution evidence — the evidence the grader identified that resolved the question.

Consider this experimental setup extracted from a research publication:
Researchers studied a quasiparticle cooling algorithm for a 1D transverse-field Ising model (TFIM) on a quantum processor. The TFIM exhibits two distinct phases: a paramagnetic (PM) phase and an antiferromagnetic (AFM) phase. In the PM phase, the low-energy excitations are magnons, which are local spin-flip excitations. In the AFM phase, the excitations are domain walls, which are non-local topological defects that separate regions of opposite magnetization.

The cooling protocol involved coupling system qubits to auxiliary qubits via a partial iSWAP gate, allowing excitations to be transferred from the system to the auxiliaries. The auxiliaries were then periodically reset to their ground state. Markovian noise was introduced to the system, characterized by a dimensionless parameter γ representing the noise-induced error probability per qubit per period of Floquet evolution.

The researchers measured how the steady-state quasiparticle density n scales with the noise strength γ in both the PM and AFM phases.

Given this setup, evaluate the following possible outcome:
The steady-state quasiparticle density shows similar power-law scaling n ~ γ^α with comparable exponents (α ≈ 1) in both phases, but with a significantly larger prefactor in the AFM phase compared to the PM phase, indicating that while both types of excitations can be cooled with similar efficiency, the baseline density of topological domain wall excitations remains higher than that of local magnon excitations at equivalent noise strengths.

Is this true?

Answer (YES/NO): NO